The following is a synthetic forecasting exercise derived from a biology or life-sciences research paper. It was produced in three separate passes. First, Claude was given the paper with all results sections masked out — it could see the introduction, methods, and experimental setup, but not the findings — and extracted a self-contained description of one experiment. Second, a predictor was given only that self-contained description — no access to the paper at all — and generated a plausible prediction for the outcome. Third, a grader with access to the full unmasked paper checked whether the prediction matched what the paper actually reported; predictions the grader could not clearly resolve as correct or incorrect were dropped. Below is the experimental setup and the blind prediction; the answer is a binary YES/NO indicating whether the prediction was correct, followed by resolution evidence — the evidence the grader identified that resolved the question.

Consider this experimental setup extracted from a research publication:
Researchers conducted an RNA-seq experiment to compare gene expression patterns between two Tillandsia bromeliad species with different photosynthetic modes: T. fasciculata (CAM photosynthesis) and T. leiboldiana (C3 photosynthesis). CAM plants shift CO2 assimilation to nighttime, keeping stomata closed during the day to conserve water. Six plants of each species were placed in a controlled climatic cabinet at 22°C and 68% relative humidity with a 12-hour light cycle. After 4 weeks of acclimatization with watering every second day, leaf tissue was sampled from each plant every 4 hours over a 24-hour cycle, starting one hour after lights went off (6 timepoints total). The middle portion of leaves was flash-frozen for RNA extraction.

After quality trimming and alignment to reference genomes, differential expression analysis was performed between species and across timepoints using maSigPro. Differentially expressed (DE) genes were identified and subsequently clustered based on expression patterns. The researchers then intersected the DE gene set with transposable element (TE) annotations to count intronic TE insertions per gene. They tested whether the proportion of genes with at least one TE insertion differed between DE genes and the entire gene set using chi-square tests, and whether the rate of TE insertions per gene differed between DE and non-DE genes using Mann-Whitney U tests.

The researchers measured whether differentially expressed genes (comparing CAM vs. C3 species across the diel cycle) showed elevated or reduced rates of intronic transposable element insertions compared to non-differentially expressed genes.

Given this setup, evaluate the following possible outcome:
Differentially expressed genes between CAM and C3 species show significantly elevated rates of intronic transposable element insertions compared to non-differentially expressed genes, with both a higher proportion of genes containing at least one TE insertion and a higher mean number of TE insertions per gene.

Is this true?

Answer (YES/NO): NO